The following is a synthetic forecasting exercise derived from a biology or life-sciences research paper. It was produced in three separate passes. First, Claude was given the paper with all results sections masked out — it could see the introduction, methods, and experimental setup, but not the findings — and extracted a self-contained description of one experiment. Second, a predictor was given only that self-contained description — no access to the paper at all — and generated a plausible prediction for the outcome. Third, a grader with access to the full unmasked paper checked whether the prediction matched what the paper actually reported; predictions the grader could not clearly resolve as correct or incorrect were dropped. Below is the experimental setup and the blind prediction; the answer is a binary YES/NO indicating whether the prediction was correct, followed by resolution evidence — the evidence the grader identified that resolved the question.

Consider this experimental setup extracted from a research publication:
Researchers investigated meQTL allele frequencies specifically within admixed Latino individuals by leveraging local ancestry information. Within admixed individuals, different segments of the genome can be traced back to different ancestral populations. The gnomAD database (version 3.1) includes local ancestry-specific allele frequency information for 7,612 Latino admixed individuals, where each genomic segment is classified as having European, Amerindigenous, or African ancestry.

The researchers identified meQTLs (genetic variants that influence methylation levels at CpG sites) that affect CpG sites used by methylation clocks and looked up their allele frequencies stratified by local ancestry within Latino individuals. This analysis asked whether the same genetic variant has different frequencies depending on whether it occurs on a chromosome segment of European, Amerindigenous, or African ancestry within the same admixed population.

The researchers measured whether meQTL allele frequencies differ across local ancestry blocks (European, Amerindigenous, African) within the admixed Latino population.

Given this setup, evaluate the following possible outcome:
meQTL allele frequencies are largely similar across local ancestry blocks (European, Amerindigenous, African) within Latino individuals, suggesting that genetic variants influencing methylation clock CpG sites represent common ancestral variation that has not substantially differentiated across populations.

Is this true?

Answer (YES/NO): NO